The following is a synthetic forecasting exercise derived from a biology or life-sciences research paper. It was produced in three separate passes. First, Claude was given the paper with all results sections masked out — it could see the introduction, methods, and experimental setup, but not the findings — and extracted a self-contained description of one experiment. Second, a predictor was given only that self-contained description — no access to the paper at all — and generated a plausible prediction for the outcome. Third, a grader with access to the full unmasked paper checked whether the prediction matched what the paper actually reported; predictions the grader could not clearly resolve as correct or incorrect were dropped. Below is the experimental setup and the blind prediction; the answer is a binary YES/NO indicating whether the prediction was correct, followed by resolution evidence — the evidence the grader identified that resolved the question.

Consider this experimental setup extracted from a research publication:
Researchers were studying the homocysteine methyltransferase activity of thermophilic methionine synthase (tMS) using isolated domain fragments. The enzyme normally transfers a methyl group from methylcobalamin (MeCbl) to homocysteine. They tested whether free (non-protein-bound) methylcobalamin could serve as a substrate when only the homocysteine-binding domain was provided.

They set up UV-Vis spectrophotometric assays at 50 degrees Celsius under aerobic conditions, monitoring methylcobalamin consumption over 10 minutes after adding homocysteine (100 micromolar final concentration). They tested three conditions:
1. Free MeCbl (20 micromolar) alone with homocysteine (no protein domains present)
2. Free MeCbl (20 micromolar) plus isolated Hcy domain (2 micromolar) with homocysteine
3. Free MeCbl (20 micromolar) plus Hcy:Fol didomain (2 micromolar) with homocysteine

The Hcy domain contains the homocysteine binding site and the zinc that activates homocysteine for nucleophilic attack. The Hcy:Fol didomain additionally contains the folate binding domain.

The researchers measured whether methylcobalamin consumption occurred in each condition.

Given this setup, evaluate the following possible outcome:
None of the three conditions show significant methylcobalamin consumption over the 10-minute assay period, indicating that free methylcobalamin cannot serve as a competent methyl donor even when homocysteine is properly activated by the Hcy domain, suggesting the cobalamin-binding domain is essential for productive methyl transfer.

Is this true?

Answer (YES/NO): NO